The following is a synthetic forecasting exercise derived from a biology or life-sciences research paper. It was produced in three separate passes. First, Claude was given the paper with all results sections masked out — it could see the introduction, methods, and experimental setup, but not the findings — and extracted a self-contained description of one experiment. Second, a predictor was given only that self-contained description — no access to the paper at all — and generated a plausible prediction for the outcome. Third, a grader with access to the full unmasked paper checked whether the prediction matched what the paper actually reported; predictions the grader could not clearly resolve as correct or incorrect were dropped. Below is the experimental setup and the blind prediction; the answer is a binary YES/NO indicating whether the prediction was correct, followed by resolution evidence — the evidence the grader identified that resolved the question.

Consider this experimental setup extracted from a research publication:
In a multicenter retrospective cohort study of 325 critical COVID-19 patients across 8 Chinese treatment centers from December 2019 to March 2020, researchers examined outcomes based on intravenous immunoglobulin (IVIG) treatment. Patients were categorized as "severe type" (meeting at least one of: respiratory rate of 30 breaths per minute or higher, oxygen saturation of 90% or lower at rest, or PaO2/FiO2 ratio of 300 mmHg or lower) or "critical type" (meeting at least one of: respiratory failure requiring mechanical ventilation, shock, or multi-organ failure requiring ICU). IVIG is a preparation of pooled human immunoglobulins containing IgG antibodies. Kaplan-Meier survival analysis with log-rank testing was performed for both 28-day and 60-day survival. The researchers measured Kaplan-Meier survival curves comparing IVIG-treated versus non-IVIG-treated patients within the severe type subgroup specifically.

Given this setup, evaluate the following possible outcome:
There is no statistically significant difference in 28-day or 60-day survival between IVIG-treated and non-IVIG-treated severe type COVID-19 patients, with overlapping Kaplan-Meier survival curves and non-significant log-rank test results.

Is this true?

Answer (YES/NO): YES